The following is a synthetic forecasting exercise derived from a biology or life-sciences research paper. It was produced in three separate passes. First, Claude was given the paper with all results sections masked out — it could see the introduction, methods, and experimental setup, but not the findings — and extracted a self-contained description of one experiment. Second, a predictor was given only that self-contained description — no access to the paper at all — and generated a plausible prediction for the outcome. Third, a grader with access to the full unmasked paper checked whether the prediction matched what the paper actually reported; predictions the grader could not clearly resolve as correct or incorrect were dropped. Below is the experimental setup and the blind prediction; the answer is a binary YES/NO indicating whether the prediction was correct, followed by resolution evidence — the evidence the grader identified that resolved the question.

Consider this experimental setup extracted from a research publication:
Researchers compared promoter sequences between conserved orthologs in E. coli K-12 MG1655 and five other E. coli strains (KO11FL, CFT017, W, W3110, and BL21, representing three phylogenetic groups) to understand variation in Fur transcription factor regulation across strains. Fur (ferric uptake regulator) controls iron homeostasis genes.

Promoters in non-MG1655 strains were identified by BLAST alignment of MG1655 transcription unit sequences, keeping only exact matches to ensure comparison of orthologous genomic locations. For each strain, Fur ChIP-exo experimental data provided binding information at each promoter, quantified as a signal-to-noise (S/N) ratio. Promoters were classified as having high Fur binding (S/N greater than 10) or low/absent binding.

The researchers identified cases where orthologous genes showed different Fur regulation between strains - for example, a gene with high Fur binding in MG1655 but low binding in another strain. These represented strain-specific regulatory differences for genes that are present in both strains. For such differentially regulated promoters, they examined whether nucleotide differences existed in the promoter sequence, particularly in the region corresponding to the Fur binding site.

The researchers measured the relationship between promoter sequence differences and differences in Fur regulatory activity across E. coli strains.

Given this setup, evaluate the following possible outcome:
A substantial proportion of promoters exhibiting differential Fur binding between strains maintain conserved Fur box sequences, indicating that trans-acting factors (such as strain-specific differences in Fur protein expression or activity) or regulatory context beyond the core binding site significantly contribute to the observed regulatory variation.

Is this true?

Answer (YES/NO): NO